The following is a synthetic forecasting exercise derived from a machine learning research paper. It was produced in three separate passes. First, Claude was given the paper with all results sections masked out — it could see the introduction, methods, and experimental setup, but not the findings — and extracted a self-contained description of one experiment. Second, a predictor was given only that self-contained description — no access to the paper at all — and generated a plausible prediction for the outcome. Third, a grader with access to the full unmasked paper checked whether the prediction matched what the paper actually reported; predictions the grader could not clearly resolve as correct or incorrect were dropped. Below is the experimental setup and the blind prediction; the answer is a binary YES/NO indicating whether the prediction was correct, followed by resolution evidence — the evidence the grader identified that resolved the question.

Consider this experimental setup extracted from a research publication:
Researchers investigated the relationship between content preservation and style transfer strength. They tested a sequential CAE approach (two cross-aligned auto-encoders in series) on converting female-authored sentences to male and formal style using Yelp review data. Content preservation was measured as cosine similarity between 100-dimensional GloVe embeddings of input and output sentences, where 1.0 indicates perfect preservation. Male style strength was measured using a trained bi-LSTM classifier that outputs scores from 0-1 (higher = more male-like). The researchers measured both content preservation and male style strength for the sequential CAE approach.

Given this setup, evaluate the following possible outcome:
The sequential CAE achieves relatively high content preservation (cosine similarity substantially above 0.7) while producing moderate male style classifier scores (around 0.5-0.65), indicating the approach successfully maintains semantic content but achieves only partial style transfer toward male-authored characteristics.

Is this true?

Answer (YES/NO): NO